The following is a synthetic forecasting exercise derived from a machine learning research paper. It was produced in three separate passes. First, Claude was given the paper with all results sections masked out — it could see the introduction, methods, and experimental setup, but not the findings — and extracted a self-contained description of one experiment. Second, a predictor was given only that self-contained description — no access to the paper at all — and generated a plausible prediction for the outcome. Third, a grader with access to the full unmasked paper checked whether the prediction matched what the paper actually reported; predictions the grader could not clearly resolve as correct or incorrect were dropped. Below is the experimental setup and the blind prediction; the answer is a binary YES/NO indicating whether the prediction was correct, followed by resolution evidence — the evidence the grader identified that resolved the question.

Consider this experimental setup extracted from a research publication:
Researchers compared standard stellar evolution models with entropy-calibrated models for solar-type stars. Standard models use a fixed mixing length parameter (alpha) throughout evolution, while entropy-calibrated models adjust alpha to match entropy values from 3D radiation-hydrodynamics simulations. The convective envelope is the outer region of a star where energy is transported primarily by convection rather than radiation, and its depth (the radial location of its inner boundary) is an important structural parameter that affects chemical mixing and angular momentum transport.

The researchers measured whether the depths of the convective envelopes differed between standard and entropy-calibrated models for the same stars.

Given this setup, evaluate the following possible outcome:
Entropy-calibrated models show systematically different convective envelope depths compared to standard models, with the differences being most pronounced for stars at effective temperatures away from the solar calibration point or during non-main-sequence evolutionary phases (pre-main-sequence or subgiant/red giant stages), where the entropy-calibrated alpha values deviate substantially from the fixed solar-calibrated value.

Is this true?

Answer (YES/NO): NO